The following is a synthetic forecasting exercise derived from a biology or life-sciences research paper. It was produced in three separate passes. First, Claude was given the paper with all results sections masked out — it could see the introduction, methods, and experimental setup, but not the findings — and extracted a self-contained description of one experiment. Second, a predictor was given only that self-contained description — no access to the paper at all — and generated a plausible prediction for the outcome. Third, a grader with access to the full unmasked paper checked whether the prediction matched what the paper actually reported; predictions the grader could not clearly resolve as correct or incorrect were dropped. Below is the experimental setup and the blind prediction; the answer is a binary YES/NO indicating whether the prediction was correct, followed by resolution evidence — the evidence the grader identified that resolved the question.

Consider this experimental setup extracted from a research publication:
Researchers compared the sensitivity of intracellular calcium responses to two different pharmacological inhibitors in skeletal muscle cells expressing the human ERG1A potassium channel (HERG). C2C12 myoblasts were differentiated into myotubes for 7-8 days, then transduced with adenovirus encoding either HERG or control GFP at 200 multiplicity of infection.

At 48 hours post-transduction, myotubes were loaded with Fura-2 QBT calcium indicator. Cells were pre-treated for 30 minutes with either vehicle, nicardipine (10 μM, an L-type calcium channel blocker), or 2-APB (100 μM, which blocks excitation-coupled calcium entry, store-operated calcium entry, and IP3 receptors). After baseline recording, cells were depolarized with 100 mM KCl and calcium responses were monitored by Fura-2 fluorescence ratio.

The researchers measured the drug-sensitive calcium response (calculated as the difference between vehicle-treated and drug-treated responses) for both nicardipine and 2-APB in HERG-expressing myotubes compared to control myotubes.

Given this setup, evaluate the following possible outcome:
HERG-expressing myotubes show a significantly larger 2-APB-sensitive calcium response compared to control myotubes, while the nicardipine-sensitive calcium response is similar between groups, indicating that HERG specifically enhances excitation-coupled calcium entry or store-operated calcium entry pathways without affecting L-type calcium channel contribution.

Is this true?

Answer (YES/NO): YES